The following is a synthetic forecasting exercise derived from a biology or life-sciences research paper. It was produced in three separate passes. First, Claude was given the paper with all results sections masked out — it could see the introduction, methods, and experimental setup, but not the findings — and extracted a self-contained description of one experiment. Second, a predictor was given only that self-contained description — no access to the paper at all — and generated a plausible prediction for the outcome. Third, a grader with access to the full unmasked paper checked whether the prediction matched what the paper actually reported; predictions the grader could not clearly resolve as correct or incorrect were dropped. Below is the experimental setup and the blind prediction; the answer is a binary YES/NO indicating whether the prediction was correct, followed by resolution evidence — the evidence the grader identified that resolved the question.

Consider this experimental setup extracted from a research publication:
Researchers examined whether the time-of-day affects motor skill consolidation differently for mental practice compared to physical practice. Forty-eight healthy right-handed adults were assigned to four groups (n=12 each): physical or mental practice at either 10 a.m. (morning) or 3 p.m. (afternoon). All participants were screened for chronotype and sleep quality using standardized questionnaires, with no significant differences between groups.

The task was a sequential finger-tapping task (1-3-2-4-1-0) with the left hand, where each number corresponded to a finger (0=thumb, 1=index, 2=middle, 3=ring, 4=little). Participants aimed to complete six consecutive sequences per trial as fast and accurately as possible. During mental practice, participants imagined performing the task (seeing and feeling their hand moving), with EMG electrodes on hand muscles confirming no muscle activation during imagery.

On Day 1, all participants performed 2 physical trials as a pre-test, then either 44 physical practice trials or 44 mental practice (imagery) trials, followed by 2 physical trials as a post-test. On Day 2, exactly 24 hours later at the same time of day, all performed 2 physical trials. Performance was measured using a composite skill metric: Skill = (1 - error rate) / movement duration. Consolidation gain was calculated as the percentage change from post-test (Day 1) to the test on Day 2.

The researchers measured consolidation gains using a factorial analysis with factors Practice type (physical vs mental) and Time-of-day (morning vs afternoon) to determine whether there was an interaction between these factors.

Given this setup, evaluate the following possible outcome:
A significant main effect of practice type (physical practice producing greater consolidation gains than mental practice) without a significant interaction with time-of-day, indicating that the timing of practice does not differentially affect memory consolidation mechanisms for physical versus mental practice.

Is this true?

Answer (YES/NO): NO